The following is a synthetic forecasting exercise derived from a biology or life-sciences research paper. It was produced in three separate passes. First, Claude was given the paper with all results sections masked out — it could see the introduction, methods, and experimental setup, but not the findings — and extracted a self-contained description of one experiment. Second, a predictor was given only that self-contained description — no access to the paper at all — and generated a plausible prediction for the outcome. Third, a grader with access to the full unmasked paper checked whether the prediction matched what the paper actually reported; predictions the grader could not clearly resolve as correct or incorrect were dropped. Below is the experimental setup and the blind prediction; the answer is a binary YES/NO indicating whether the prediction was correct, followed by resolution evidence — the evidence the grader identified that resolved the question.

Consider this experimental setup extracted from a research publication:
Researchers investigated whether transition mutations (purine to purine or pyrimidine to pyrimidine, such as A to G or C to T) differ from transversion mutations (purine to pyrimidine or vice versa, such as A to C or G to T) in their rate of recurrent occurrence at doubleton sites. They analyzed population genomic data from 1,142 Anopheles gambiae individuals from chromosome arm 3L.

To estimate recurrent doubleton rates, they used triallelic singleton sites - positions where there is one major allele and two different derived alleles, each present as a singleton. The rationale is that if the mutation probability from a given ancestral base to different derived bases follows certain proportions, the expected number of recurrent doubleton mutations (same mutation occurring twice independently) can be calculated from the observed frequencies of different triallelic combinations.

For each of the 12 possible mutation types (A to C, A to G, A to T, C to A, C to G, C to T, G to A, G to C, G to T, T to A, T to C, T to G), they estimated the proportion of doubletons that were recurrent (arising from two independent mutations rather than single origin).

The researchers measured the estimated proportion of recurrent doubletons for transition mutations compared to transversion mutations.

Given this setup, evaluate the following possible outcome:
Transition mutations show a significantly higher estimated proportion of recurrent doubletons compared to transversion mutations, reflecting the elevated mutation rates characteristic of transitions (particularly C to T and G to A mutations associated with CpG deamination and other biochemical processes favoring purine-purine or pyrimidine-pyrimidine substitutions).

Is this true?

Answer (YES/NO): YES